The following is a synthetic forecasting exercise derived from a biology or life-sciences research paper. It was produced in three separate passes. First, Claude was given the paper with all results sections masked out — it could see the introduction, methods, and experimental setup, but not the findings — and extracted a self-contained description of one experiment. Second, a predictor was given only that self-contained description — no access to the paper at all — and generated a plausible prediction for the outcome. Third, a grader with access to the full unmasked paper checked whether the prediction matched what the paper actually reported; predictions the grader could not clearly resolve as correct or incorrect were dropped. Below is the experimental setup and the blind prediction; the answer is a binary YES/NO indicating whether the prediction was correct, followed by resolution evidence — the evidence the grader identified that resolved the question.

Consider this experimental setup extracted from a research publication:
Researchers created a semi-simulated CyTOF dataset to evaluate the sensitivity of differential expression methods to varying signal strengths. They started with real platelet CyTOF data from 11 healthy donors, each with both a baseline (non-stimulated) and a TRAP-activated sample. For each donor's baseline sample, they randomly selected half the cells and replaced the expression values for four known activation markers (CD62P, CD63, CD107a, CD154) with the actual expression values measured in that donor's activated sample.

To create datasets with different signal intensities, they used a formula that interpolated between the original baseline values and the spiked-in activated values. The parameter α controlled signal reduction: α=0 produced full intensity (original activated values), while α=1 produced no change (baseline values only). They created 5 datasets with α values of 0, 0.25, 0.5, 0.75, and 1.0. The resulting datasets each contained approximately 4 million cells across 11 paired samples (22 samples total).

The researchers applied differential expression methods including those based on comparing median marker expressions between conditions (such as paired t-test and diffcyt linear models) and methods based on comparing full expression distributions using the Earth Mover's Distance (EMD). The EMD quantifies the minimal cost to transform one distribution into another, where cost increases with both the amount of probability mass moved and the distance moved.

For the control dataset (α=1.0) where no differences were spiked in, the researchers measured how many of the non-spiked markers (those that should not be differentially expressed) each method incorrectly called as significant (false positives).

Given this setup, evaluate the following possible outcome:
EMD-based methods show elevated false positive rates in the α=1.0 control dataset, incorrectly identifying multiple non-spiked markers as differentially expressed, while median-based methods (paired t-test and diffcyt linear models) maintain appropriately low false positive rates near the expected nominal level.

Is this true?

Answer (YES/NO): NO